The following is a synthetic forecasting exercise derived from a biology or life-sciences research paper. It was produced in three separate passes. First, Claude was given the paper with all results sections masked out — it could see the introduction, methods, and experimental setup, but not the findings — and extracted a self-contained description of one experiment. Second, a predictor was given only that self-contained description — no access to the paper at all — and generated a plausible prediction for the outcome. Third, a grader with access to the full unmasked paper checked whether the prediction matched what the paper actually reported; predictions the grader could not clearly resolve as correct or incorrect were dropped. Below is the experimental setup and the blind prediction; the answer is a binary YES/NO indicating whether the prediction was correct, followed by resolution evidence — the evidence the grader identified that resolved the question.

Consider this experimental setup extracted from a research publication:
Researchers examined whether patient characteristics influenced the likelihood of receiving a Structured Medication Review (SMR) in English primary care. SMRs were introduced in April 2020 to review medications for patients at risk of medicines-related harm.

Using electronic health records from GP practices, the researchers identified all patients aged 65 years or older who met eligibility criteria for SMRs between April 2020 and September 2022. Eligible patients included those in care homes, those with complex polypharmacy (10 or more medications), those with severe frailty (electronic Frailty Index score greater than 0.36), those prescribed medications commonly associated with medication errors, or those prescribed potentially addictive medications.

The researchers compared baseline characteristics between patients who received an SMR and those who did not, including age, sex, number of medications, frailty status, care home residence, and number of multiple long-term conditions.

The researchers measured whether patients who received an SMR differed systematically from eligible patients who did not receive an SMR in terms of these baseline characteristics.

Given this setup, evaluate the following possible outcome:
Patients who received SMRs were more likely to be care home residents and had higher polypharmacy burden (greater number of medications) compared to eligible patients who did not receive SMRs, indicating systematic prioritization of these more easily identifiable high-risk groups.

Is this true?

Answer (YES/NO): YES